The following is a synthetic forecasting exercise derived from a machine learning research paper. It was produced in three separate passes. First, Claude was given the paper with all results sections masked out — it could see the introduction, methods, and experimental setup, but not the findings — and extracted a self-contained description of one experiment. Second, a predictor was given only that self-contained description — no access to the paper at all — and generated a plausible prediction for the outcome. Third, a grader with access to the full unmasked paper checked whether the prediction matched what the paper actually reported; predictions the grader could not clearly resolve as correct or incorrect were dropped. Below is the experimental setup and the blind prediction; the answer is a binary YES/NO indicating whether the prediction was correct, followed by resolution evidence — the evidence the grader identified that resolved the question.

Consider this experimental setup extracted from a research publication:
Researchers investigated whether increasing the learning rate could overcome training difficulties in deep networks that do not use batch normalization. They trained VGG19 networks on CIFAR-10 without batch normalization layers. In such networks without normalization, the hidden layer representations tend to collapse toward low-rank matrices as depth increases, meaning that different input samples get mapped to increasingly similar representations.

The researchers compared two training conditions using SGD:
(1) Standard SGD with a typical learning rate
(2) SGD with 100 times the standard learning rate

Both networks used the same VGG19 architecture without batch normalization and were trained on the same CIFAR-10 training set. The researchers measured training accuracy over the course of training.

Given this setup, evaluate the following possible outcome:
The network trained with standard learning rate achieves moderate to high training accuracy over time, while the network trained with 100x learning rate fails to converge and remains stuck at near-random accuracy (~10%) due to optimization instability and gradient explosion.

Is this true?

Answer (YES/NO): NO